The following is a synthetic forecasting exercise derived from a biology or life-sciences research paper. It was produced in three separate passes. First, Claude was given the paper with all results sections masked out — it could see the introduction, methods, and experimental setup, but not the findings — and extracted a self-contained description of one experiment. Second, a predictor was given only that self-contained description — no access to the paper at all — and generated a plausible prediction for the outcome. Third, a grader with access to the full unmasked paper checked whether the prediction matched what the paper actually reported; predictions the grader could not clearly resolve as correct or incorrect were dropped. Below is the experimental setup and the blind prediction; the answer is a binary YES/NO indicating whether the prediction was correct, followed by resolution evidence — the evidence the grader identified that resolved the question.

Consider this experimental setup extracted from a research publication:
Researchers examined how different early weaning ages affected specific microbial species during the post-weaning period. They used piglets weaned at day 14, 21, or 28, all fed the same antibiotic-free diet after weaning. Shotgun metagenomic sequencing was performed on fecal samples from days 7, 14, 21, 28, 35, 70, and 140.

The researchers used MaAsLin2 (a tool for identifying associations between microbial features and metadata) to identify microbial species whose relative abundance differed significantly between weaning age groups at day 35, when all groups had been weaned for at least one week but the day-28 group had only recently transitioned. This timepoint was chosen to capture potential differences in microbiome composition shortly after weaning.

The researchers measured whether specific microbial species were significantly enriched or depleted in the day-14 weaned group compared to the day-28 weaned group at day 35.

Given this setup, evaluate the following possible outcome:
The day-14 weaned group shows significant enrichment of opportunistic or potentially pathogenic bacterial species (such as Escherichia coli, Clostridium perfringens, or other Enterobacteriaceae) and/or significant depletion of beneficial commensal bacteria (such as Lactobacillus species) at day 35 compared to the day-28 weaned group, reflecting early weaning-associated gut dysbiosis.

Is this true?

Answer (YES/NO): NO